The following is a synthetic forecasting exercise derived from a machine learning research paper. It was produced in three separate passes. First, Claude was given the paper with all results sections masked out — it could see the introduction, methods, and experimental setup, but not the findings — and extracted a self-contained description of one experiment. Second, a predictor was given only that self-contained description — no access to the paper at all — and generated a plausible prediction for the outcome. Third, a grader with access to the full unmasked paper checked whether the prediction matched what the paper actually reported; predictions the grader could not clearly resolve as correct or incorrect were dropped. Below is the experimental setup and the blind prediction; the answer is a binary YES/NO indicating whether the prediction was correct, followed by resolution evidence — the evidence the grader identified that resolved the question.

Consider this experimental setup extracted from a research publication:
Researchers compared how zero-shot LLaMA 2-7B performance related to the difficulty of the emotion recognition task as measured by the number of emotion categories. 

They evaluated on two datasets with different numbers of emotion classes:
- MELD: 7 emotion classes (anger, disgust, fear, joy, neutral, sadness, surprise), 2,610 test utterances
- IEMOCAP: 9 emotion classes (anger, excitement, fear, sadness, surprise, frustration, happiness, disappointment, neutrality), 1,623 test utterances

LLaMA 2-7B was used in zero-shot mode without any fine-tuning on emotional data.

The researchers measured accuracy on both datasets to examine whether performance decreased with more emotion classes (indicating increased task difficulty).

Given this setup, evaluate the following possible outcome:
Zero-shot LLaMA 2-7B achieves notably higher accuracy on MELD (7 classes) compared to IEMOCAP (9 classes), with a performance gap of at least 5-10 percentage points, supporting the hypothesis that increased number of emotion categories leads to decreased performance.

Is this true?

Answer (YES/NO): NO